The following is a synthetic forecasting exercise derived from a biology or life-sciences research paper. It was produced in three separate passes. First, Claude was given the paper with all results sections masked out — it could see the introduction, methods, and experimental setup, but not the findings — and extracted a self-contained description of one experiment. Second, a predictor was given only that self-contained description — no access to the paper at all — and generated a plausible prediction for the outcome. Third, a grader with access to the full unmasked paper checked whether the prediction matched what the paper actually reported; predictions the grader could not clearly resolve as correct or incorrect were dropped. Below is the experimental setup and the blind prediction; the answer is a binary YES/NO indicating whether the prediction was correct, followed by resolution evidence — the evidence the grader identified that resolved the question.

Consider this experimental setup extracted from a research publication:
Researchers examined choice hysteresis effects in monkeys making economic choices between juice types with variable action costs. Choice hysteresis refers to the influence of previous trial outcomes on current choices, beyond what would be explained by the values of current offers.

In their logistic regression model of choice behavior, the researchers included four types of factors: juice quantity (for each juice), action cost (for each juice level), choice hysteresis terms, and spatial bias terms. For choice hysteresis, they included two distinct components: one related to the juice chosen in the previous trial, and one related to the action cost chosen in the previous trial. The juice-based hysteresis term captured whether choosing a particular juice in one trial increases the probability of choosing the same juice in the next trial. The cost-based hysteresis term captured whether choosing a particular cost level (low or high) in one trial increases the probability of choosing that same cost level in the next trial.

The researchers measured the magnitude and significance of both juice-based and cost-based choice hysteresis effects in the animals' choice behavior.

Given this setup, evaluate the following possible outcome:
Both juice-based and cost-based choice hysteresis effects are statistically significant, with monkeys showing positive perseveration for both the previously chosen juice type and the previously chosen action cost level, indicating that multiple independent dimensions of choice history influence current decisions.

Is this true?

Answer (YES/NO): NO